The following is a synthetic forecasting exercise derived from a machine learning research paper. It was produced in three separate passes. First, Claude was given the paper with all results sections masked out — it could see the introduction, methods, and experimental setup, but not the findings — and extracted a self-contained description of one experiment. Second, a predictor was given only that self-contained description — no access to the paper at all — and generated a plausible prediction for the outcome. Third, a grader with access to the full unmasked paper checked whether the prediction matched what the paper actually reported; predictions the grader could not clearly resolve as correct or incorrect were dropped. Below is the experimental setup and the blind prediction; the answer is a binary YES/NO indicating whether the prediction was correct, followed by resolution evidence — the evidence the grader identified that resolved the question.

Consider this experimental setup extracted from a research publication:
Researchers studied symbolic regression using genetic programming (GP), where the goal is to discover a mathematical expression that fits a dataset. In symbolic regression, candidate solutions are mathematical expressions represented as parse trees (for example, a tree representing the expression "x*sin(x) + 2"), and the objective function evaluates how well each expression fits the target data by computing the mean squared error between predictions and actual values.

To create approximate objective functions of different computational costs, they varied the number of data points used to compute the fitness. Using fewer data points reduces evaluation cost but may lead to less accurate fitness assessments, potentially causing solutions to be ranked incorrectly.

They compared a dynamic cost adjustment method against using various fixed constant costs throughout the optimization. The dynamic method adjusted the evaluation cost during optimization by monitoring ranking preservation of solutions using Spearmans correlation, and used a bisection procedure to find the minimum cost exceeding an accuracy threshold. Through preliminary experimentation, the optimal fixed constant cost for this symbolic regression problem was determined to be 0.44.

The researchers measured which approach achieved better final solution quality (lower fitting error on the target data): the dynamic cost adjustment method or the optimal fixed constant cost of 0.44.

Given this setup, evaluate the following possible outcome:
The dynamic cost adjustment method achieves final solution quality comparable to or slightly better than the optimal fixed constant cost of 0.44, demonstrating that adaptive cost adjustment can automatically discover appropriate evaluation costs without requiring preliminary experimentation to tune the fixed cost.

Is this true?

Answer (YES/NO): NO